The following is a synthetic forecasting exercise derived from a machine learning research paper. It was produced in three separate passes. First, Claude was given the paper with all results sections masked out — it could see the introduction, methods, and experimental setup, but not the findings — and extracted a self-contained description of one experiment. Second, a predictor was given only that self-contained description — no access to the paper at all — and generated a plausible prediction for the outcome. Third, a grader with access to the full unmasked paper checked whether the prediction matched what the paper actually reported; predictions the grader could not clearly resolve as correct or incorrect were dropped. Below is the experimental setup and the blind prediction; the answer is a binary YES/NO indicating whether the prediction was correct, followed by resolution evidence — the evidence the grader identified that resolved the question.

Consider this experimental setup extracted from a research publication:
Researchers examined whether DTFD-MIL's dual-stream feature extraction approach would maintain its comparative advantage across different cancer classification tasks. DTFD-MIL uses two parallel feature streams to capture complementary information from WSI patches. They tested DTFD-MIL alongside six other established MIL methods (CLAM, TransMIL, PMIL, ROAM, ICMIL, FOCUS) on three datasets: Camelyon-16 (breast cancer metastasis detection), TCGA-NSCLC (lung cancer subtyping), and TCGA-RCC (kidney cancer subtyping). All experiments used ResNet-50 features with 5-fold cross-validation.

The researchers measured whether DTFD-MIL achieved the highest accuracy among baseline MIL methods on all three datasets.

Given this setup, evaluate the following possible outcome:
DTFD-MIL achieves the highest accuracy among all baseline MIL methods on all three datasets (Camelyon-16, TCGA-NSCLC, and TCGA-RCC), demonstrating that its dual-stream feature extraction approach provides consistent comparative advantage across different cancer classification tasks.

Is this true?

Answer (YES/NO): NO